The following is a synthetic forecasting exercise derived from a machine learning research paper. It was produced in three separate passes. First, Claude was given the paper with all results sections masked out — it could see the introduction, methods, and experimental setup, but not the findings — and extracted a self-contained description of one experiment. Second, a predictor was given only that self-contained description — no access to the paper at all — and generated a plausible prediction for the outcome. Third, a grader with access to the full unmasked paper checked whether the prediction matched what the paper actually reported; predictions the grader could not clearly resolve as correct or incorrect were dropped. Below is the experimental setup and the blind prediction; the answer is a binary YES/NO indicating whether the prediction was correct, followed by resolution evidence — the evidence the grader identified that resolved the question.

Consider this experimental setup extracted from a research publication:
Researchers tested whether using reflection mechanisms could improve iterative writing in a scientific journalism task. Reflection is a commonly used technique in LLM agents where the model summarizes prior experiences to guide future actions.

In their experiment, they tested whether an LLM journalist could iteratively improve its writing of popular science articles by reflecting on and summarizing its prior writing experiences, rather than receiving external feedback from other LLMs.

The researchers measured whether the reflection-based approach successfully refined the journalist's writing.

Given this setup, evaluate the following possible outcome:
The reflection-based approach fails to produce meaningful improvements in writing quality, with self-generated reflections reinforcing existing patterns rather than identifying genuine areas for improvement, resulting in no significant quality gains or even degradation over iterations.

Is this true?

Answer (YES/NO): NO